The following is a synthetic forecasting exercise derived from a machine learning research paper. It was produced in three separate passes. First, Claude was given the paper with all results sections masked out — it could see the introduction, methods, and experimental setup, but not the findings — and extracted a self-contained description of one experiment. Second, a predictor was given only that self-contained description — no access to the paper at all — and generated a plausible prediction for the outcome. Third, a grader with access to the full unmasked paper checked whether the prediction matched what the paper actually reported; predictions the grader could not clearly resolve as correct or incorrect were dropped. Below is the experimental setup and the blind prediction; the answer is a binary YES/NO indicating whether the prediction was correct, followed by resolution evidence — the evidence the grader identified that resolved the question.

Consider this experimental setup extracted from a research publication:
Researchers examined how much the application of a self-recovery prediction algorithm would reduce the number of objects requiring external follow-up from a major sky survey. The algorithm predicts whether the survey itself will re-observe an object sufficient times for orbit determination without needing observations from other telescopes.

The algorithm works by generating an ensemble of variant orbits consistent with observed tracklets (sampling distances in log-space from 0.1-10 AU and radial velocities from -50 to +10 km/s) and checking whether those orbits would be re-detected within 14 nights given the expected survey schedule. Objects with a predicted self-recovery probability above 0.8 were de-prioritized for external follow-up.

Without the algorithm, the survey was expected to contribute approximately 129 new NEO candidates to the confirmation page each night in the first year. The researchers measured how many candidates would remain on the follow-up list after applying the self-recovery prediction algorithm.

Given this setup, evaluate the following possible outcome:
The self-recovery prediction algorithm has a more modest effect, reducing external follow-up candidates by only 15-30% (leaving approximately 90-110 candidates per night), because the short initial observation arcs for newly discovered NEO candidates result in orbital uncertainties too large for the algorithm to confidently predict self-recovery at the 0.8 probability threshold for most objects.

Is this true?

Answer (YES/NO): NO